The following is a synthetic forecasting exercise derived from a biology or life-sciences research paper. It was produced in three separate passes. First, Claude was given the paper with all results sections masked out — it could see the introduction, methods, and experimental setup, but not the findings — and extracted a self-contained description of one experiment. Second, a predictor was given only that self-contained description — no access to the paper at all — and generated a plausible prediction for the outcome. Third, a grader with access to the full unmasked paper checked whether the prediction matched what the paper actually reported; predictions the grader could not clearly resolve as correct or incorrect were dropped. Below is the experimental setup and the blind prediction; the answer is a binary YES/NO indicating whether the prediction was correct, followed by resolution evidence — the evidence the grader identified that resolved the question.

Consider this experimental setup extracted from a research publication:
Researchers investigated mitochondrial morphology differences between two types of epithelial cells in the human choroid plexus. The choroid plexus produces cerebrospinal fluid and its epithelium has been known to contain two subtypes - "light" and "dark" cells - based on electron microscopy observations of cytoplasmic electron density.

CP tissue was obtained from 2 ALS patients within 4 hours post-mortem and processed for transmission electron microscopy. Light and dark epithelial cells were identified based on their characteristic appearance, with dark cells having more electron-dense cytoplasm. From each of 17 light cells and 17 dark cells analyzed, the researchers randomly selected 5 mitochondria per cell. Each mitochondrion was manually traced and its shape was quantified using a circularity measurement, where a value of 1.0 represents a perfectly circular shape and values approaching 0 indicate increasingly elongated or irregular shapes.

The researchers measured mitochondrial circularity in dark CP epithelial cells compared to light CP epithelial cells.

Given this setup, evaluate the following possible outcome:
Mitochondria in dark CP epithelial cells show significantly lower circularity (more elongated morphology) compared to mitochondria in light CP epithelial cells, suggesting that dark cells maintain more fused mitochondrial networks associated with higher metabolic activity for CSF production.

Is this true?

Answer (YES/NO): NO